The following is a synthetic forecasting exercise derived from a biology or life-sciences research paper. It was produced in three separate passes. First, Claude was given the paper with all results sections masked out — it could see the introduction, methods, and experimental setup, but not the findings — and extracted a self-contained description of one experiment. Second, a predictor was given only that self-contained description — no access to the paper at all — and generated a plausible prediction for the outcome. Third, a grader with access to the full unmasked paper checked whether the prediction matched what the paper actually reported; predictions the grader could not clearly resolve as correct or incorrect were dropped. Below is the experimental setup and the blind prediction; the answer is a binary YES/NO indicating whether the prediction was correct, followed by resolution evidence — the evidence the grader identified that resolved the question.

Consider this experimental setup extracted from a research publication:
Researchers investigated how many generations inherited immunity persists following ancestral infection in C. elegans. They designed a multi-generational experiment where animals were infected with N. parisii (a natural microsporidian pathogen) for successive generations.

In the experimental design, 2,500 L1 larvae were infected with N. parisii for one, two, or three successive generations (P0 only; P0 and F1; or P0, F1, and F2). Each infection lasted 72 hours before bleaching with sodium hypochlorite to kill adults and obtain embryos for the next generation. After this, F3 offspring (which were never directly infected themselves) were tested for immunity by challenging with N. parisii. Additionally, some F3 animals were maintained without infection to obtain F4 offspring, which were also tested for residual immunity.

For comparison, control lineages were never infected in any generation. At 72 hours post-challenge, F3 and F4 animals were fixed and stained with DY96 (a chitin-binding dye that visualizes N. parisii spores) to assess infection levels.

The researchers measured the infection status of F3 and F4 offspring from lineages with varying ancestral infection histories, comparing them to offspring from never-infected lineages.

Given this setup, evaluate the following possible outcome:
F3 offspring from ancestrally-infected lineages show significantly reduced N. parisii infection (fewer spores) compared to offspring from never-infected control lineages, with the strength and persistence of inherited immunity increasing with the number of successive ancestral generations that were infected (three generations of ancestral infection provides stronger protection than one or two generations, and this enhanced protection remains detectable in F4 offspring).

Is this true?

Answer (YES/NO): NO